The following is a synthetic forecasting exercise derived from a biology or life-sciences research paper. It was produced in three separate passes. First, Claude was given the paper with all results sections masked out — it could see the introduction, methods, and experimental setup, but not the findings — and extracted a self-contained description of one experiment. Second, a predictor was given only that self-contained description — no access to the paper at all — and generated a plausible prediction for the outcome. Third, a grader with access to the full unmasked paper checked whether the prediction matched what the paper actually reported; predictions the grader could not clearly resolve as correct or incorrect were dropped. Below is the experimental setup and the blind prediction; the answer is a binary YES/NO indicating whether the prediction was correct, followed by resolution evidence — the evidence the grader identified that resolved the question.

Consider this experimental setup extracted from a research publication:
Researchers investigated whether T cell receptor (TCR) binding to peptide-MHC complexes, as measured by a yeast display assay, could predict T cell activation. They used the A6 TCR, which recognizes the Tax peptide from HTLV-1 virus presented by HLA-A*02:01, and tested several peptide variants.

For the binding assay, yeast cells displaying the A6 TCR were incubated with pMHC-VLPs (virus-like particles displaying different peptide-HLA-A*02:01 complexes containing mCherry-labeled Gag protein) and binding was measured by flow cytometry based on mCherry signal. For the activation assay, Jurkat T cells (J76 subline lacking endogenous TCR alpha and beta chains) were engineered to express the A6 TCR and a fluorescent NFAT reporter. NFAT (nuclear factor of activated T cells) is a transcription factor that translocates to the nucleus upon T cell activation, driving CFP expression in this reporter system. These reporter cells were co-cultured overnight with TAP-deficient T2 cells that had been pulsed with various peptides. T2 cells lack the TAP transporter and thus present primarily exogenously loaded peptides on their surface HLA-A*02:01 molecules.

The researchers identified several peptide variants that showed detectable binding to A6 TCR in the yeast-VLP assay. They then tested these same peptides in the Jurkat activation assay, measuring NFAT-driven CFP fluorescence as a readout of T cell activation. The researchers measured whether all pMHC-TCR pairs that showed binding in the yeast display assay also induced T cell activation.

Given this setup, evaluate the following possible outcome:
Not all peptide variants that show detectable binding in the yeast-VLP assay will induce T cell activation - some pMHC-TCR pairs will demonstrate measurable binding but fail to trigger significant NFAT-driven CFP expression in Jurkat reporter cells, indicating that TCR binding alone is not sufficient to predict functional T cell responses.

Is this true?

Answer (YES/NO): YES